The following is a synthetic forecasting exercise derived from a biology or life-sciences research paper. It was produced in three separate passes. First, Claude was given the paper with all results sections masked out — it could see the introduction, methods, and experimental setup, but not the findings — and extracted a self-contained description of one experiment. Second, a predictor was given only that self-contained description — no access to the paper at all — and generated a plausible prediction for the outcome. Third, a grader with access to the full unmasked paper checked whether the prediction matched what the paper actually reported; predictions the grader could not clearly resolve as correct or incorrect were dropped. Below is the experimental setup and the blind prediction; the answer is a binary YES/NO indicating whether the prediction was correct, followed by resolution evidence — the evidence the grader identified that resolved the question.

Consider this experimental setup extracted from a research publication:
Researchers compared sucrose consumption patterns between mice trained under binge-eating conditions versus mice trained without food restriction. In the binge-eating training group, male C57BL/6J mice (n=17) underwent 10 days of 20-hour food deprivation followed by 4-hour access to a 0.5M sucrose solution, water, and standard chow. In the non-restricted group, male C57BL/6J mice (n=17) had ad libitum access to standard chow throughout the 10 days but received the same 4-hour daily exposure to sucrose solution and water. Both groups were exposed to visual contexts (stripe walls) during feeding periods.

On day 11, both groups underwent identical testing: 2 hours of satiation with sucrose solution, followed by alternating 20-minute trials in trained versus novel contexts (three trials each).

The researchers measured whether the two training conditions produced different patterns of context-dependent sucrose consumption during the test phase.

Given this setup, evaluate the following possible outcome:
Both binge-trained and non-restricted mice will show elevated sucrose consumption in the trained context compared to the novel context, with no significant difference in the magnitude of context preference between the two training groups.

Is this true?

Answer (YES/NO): NO